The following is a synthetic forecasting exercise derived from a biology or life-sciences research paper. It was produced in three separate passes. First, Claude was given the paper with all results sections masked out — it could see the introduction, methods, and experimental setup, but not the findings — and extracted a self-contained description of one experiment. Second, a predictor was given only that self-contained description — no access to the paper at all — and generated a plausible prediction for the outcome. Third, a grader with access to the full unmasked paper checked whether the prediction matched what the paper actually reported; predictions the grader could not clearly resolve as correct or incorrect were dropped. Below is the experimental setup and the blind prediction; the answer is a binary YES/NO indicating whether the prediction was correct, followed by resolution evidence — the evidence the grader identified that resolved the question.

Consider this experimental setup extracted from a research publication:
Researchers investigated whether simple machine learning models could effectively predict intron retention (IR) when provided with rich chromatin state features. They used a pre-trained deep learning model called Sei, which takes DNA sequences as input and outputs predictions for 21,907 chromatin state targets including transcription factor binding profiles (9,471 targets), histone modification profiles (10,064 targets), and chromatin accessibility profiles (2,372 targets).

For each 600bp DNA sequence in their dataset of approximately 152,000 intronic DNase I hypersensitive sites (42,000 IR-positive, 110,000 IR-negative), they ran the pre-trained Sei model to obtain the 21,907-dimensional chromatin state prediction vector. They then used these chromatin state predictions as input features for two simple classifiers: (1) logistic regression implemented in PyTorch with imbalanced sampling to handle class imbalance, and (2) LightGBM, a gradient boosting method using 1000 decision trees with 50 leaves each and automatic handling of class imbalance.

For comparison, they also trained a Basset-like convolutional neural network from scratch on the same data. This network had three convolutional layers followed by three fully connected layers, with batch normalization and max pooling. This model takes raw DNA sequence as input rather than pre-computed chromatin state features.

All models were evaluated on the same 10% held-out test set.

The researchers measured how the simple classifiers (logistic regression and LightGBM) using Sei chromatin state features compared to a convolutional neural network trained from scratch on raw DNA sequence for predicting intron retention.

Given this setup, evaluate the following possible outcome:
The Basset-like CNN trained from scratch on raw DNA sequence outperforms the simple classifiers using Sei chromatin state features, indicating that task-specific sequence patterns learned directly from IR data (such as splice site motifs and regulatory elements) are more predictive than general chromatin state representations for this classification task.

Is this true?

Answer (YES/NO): NO